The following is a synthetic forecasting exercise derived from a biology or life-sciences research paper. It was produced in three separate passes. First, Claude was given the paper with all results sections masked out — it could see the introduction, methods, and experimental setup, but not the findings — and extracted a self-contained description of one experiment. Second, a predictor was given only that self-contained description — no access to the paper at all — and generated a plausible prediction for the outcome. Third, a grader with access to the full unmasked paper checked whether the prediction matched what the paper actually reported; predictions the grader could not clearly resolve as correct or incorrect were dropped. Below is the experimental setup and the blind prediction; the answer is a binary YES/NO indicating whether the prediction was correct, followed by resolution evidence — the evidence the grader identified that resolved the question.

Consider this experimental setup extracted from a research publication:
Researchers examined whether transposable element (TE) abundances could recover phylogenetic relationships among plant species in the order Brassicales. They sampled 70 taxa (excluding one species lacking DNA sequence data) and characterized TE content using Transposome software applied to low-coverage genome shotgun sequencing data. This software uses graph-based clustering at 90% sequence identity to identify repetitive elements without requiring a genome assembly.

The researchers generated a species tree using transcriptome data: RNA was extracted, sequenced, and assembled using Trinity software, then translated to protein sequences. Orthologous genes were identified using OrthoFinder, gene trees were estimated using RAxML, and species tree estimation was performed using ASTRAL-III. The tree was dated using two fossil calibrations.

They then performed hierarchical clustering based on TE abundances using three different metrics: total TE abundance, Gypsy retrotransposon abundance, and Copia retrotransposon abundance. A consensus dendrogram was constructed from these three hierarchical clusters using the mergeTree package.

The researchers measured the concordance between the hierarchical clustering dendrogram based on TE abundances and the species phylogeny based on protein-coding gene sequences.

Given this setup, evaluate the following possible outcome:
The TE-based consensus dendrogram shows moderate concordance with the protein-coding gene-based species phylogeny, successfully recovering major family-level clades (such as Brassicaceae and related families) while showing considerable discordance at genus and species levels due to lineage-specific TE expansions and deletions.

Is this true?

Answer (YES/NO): NO